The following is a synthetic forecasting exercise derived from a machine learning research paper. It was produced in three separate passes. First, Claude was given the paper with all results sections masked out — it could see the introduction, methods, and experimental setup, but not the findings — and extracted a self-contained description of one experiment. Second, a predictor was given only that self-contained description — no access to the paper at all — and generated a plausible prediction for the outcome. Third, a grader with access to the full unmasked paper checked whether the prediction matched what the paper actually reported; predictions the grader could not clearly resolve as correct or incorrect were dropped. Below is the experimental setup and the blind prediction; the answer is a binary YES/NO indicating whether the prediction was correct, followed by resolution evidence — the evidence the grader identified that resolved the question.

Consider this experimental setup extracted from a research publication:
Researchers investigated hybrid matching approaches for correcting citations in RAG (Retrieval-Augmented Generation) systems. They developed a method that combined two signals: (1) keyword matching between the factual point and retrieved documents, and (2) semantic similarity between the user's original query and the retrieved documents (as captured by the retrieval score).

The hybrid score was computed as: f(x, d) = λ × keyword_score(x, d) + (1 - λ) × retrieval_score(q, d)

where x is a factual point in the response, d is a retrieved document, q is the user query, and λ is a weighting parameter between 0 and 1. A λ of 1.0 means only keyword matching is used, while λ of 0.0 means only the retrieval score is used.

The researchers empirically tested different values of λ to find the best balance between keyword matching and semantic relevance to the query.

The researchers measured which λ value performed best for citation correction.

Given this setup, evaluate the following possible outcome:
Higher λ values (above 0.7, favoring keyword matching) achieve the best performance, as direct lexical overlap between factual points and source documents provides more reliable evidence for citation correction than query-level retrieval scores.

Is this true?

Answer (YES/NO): YES